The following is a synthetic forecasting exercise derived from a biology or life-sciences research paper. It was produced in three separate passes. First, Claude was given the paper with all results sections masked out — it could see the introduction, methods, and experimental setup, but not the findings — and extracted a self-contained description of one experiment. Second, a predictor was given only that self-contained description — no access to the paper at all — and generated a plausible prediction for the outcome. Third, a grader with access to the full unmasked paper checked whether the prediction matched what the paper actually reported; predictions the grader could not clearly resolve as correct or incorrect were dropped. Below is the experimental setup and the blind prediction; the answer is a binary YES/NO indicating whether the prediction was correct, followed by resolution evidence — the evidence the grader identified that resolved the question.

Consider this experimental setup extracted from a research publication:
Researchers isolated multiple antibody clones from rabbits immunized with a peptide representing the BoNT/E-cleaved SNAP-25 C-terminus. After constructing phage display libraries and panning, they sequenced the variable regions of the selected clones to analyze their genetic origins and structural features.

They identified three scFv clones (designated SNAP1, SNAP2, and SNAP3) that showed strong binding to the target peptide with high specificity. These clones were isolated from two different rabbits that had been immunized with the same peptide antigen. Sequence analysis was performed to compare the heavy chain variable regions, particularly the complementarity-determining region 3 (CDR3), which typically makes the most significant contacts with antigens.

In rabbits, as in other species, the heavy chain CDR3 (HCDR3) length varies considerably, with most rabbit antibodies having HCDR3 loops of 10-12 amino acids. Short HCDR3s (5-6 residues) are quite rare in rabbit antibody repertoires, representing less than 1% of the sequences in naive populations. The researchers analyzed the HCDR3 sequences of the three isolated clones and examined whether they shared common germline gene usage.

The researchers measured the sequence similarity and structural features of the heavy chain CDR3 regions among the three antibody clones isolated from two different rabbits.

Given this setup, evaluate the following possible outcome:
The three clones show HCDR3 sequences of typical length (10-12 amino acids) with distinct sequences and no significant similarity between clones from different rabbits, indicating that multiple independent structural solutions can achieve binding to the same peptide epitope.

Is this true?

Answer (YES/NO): NO